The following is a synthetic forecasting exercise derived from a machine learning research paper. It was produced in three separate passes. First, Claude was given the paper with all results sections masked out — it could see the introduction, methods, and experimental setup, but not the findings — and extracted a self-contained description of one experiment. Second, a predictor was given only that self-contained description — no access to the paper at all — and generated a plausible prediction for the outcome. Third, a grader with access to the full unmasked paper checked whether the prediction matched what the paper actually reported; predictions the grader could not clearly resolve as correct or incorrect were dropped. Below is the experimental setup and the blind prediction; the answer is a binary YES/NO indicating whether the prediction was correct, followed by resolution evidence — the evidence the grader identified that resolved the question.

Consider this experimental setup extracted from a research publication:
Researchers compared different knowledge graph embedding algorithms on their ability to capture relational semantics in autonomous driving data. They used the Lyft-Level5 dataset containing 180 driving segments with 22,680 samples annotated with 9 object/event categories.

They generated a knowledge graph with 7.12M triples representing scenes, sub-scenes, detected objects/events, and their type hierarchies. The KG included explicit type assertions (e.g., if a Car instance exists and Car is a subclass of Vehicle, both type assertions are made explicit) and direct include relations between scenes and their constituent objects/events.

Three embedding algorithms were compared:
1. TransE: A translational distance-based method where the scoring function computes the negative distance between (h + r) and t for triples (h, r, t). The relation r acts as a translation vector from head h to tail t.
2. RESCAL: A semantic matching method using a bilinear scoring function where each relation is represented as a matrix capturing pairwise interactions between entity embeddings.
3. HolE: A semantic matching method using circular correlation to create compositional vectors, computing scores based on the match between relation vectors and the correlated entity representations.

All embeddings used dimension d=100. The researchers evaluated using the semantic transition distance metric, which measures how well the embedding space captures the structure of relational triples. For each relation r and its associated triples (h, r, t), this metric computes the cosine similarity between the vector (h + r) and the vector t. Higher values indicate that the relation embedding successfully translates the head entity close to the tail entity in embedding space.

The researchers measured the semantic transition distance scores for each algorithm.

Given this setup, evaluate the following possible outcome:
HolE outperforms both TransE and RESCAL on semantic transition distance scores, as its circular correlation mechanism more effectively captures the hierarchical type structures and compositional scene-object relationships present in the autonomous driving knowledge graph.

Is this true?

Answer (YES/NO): NO